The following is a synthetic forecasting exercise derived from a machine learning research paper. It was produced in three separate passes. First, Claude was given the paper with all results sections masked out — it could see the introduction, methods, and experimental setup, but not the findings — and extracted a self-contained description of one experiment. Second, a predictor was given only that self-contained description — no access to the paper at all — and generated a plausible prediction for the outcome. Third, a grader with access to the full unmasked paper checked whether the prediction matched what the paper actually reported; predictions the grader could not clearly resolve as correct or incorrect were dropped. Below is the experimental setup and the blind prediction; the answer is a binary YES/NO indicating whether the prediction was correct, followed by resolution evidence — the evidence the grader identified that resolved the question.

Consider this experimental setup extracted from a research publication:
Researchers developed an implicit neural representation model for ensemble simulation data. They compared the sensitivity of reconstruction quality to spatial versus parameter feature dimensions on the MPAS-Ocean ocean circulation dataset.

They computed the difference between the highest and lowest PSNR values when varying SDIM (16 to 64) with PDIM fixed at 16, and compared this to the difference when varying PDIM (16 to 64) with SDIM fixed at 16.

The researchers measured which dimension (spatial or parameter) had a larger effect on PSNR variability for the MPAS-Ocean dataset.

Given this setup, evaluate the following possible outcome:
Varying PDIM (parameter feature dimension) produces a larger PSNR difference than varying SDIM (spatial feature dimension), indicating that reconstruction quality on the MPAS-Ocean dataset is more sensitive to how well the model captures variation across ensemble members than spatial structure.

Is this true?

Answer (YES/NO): NO